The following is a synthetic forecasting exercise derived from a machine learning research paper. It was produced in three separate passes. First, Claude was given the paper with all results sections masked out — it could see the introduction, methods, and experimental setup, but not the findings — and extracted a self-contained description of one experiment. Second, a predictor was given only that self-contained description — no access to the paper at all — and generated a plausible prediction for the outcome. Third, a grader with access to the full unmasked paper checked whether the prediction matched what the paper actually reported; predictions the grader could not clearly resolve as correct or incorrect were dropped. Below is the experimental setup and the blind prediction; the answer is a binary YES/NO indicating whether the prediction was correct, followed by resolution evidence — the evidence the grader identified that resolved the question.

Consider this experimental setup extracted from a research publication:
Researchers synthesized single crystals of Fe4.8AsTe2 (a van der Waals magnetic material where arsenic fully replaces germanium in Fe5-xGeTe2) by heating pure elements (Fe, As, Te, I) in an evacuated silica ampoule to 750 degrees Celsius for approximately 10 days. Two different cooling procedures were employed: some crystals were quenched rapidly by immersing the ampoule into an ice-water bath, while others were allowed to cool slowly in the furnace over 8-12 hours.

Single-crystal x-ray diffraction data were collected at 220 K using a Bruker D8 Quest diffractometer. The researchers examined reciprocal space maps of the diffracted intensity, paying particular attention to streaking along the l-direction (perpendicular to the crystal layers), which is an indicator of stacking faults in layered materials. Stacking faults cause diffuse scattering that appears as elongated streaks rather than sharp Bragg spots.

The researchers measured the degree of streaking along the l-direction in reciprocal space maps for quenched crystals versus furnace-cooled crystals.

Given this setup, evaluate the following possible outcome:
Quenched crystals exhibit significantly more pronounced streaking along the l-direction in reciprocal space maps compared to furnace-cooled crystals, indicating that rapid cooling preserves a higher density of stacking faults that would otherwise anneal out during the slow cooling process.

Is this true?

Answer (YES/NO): NO